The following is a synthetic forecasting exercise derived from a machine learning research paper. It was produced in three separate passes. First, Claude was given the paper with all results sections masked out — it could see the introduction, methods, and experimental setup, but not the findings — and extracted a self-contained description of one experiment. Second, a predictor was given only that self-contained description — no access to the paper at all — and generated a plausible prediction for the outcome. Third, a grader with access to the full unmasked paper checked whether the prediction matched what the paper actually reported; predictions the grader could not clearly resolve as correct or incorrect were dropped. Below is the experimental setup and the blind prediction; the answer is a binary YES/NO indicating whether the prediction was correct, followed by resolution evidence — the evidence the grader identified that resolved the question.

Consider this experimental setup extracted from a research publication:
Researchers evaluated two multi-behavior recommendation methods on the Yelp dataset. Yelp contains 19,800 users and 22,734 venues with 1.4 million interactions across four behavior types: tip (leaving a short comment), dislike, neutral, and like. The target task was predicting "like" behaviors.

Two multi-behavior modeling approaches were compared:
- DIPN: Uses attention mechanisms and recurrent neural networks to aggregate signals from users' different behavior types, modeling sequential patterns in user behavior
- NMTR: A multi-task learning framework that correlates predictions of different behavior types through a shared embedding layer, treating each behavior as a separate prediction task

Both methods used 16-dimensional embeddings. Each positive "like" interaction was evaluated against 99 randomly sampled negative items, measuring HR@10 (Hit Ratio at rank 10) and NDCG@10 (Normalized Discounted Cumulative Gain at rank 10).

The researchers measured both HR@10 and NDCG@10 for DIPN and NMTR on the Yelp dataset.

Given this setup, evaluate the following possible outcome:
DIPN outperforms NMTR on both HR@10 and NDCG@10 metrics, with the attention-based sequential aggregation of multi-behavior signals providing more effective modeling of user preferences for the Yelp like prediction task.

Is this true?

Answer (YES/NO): YES